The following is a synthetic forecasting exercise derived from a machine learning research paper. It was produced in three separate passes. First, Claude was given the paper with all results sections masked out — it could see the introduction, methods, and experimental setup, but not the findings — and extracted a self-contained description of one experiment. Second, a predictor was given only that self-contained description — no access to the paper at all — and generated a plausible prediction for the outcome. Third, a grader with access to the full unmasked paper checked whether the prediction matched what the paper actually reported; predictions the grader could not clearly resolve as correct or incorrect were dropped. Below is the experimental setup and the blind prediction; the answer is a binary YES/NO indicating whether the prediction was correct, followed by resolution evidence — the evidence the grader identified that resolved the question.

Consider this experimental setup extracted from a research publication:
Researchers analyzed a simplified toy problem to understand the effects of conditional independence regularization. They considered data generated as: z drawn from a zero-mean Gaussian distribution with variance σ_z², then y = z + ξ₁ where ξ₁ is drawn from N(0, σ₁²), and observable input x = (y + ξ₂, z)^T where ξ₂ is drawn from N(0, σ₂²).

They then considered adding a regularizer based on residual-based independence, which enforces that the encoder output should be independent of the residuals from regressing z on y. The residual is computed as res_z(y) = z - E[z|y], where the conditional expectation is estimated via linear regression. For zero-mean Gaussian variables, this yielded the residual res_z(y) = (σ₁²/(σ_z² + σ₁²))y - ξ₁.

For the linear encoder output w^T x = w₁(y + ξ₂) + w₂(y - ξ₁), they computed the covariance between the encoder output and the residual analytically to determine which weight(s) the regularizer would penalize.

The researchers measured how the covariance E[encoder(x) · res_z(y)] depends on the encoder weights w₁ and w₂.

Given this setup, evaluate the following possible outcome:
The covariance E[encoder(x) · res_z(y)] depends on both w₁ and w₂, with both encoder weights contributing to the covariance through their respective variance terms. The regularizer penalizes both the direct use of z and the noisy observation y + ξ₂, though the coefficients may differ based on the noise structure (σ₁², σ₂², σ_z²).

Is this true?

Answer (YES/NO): NO